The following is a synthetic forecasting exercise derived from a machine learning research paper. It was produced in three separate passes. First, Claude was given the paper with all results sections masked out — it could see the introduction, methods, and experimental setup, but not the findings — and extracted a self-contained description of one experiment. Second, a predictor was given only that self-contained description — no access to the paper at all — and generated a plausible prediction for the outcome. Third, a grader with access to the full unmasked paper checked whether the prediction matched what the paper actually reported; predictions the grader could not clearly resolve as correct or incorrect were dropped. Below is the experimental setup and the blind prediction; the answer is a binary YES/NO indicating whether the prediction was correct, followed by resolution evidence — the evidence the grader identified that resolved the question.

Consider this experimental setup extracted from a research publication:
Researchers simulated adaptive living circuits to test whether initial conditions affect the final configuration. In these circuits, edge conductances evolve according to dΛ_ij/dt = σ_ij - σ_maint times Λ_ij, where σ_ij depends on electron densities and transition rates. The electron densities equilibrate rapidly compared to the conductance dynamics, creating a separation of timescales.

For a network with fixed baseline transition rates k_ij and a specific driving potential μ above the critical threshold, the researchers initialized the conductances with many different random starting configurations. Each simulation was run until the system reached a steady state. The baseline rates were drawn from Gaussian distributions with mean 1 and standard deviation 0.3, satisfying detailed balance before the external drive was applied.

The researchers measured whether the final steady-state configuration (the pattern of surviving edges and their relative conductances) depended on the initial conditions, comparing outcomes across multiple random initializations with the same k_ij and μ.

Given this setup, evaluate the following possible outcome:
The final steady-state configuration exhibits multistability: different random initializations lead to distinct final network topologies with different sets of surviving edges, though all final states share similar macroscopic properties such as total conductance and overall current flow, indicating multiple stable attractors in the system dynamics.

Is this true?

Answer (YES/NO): NO